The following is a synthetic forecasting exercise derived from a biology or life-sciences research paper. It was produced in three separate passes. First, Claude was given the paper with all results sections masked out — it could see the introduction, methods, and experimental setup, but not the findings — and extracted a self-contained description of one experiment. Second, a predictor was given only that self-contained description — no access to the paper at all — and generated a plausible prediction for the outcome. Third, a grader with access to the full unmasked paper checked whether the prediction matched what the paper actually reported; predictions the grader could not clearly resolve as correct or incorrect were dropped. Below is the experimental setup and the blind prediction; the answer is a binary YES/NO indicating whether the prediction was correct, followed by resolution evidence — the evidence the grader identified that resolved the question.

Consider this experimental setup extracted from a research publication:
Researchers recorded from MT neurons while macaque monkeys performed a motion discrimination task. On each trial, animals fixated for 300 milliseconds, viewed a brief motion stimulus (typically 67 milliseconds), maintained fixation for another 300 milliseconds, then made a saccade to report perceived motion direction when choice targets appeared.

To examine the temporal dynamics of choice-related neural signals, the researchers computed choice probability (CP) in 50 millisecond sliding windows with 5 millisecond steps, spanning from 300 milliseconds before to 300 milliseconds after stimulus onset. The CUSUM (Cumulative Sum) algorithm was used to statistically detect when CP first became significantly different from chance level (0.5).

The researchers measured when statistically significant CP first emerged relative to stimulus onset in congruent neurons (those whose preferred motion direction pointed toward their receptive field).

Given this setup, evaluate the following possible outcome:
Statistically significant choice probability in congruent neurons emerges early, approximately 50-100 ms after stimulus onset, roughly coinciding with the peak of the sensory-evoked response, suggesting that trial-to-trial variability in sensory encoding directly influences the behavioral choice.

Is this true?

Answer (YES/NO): NO